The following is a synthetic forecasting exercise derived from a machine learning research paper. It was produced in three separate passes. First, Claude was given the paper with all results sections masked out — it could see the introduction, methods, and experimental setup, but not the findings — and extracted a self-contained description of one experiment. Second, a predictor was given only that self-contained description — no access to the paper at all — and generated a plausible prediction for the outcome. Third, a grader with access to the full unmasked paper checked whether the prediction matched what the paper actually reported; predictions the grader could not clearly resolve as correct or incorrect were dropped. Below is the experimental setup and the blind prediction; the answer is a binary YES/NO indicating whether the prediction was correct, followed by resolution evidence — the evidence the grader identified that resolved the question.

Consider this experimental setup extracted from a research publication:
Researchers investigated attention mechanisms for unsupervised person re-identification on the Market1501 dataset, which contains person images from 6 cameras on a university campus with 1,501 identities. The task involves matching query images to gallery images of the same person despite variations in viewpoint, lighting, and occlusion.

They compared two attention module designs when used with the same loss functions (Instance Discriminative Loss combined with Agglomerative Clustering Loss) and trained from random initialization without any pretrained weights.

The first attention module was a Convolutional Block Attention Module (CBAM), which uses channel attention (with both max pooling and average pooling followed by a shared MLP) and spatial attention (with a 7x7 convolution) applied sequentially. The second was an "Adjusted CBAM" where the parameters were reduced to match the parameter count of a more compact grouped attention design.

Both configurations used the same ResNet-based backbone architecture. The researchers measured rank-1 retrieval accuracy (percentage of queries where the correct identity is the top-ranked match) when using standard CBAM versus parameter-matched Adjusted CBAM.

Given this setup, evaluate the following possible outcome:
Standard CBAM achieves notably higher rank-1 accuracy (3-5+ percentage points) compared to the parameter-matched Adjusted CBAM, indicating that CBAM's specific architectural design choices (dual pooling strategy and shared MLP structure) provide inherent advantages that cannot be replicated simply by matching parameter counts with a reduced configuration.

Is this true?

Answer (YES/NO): YES